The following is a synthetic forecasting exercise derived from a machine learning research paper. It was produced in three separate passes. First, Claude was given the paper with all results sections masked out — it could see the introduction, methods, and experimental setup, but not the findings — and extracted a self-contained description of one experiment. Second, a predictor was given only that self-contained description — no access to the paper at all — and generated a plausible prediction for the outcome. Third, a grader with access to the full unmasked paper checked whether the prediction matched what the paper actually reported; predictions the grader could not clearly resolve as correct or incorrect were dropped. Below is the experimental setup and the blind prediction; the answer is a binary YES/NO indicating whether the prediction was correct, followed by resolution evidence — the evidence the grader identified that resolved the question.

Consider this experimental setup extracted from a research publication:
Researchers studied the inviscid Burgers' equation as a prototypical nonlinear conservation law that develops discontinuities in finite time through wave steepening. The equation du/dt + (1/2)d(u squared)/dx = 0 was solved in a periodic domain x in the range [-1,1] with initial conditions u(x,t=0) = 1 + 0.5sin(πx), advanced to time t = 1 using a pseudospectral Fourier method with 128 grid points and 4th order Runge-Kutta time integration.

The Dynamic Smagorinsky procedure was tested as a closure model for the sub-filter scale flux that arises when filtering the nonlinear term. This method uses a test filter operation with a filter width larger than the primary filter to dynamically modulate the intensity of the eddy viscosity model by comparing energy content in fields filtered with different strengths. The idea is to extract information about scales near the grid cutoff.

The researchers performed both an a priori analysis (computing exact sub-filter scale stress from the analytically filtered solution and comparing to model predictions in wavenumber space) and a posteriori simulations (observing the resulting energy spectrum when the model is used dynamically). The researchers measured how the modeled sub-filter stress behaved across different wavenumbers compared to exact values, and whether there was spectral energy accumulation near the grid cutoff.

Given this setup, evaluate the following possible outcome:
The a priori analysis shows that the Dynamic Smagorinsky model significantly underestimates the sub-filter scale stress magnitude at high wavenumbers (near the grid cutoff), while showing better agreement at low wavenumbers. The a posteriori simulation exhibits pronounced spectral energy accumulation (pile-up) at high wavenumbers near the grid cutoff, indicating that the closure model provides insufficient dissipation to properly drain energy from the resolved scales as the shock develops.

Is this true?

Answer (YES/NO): NO